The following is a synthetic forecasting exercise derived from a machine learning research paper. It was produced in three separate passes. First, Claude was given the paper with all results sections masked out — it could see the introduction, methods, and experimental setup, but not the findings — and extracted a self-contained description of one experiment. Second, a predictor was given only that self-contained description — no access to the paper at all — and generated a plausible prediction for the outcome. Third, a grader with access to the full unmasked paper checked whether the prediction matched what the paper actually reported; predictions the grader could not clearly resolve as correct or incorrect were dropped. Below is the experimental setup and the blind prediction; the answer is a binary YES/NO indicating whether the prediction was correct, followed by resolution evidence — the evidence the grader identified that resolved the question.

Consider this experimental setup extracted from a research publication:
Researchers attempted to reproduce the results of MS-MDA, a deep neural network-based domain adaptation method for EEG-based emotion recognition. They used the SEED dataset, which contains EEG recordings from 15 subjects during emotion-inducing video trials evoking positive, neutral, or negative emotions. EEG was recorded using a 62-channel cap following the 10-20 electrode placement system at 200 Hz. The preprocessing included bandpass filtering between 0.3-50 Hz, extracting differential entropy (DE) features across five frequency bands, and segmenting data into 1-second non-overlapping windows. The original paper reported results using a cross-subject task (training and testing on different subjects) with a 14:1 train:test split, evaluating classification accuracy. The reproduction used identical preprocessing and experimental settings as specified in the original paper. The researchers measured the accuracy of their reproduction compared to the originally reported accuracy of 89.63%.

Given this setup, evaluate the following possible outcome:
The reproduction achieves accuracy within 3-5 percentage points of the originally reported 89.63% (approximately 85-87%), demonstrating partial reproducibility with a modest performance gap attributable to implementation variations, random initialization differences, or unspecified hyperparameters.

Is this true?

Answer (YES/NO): NO